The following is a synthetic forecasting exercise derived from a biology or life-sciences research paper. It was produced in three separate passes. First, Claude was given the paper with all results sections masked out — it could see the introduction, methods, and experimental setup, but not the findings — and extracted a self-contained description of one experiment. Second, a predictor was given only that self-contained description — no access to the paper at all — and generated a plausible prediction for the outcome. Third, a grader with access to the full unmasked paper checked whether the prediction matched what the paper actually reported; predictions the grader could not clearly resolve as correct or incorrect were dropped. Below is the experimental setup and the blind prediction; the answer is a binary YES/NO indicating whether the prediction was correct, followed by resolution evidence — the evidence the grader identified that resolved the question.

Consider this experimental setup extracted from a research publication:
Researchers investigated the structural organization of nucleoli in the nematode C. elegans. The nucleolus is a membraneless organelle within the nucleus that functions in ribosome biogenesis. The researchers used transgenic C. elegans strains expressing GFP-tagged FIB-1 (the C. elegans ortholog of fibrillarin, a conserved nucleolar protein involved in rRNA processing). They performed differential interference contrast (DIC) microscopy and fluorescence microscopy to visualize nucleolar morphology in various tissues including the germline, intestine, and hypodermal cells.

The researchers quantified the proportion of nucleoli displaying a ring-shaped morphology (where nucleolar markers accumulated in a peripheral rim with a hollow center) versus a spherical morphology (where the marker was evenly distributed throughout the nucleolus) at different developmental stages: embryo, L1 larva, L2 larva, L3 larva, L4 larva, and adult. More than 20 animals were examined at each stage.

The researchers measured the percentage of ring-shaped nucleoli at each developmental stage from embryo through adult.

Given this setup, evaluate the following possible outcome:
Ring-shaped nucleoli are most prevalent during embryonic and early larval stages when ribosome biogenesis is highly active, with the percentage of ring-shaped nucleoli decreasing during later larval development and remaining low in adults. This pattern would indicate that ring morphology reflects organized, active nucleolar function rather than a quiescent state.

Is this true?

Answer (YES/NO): NO